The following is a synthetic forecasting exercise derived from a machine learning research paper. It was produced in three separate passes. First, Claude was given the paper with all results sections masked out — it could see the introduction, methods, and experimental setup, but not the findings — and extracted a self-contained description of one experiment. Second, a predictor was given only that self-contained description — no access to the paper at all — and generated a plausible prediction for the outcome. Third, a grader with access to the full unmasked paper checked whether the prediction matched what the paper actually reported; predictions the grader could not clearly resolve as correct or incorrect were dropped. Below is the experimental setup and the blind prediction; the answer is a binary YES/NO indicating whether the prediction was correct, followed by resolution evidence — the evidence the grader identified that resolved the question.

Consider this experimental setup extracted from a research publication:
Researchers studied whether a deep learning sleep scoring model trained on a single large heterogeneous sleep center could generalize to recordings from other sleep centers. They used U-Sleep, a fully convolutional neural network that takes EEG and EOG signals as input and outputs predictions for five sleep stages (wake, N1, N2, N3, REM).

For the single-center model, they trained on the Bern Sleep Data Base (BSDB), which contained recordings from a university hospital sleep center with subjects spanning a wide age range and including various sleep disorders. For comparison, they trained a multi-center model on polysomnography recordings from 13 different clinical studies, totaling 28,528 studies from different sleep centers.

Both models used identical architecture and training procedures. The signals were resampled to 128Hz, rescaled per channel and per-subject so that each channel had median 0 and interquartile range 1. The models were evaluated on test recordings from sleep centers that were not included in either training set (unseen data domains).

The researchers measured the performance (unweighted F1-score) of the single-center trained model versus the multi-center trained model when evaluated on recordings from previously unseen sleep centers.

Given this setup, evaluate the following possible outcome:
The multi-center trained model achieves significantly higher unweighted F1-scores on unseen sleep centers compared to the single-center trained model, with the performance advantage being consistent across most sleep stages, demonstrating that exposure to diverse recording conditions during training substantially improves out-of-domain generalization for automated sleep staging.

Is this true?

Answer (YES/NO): NO